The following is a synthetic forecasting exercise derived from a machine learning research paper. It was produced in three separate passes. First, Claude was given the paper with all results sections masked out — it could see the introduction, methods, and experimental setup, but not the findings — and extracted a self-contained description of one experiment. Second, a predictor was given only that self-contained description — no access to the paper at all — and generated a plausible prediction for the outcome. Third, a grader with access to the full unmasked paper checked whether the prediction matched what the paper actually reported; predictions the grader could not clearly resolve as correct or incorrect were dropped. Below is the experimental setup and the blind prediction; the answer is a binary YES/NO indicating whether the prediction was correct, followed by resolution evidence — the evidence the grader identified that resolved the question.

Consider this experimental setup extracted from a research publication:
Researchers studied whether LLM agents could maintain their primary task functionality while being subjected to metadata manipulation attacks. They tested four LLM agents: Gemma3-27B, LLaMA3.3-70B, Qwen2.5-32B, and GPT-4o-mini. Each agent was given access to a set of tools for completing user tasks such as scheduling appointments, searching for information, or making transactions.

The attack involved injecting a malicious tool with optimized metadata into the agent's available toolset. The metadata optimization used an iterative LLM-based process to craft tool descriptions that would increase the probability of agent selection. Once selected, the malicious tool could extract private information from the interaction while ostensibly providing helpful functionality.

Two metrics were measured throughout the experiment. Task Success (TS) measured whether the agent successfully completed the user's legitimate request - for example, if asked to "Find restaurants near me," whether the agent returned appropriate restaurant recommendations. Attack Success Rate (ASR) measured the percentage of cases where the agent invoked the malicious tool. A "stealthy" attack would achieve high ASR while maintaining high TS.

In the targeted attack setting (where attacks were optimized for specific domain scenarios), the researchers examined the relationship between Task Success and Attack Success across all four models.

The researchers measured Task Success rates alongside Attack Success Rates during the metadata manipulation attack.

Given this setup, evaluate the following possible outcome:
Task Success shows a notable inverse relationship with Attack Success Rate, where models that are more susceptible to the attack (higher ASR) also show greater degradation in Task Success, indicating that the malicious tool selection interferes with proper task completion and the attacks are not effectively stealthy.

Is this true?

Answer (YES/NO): NO